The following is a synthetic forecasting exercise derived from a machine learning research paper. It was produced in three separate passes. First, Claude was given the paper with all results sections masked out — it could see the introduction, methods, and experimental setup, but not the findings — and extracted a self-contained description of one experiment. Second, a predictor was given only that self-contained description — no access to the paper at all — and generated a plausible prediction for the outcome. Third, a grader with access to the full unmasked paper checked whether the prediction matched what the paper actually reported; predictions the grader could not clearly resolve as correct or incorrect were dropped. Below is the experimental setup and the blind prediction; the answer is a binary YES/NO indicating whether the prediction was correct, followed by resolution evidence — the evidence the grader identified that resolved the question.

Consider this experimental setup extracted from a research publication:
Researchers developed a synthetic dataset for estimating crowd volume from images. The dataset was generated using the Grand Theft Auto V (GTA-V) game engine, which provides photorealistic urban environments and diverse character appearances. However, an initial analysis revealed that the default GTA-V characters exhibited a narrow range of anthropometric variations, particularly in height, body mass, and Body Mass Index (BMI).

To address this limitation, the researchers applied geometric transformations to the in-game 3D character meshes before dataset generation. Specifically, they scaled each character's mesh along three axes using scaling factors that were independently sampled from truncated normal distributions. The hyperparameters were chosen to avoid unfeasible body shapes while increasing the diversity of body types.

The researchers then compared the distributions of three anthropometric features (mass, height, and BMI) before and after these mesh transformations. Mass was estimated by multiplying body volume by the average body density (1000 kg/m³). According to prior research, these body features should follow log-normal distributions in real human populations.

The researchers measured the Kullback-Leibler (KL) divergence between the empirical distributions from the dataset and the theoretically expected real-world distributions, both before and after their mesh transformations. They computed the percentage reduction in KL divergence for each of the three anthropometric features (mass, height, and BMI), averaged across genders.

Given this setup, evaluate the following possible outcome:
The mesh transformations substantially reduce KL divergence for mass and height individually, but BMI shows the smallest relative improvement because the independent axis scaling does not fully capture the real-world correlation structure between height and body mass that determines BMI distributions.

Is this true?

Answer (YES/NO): NO